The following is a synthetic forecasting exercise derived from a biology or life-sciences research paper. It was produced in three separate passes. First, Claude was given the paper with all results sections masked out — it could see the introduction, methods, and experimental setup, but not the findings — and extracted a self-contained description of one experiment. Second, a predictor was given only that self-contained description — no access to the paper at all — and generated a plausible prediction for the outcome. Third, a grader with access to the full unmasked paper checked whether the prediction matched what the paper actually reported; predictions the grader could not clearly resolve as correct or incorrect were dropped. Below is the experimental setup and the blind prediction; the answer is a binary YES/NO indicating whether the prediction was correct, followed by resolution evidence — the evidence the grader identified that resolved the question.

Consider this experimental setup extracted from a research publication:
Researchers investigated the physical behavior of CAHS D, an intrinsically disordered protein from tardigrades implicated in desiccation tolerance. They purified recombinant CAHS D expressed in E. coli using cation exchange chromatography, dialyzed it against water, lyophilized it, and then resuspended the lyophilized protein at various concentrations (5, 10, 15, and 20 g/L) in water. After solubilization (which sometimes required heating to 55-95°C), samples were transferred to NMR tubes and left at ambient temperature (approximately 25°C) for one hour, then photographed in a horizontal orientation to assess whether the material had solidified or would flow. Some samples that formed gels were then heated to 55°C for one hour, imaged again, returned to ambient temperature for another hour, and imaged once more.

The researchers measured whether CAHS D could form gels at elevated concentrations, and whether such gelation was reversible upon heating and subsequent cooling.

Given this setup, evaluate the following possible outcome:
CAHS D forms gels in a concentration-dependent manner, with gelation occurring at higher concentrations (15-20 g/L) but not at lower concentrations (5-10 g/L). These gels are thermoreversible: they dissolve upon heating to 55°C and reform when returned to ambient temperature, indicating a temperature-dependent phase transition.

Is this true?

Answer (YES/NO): YES